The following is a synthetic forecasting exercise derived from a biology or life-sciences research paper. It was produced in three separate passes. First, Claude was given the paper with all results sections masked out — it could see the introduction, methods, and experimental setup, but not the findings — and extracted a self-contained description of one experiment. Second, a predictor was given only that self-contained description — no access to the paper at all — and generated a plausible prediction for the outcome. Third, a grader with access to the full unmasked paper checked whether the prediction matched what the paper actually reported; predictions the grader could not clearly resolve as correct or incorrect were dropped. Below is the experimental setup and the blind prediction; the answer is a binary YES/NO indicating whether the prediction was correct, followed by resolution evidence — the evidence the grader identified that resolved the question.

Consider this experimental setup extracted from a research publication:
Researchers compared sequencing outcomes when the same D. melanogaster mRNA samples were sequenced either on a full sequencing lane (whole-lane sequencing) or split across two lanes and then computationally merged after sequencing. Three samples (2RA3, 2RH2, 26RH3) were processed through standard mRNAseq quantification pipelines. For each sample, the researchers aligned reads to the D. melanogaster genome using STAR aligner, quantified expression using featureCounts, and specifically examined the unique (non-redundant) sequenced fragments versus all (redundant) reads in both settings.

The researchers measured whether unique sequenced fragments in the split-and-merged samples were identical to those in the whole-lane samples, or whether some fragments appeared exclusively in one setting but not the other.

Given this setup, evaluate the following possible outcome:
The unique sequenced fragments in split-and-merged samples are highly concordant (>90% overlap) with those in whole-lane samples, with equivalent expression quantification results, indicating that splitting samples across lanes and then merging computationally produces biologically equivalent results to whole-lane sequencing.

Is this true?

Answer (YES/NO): NO